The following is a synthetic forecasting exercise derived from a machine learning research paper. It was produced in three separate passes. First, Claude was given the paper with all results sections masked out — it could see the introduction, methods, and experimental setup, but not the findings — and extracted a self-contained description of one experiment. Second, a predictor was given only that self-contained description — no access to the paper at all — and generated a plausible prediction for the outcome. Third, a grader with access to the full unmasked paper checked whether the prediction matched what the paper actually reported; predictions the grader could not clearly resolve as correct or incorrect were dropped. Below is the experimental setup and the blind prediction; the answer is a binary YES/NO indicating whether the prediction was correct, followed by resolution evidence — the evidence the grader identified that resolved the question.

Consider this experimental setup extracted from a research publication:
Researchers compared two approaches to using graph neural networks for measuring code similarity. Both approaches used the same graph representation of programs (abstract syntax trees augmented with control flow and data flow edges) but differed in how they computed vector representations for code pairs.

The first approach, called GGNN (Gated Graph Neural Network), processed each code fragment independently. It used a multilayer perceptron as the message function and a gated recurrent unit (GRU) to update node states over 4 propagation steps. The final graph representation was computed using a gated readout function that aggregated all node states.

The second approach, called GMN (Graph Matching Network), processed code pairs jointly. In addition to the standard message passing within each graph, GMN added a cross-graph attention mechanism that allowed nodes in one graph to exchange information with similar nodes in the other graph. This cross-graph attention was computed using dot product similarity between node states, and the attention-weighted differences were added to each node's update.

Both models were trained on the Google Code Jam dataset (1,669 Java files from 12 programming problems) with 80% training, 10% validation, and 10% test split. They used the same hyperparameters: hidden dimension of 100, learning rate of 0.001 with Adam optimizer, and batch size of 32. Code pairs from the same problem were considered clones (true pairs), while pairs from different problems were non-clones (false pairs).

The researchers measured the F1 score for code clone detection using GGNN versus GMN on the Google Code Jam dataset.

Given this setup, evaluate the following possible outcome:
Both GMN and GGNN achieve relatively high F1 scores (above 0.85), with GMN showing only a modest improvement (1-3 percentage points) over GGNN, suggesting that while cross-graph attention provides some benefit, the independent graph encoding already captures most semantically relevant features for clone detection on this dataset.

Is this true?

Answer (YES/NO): YES